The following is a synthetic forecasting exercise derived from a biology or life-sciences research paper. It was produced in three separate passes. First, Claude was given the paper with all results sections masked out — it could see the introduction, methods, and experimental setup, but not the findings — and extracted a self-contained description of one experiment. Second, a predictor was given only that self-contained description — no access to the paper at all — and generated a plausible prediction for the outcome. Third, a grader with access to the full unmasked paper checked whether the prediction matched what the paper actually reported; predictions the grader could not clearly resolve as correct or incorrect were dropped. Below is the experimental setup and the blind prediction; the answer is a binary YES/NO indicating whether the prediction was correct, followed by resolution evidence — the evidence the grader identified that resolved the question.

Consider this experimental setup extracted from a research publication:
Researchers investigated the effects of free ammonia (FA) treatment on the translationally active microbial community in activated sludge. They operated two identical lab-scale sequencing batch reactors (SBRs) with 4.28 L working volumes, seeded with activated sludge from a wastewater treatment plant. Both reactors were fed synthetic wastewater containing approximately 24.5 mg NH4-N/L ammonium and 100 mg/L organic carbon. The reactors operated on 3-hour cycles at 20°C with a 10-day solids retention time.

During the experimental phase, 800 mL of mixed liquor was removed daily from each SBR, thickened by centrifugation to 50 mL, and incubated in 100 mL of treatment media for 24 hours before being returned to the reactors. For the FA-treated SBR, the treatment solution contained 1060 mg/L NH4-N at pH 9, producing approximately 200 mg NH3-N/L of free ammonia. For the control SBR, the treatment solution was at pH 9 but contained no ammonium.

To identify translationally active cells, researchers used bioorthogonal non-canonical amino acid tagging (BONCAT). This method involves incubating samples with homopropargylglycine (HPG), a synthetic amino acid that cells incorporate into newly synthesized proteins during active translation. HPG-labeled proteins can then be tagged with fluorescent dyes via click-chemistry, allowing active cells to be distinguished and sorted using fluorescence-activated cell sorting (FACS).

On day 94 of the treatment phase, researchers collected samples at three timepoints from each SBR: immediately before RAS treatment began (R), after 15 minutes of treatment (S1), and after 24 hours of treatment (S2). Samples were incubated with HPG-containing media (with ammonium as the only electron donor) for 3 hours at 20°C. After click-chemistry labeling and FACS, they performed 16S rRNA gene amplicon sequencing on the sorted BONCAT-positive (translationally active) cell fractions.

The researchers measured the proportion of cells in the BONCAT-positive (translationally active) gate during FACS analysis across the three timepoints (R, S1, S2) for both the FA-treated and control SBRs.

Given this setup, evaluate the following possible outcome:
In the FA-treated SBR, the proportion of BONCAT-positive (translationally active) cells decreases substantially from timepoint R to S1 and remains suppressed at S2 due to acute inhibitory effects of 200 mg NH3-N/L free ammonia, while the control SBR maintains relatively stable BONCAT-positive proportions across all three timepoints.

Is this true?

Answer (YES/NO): NO